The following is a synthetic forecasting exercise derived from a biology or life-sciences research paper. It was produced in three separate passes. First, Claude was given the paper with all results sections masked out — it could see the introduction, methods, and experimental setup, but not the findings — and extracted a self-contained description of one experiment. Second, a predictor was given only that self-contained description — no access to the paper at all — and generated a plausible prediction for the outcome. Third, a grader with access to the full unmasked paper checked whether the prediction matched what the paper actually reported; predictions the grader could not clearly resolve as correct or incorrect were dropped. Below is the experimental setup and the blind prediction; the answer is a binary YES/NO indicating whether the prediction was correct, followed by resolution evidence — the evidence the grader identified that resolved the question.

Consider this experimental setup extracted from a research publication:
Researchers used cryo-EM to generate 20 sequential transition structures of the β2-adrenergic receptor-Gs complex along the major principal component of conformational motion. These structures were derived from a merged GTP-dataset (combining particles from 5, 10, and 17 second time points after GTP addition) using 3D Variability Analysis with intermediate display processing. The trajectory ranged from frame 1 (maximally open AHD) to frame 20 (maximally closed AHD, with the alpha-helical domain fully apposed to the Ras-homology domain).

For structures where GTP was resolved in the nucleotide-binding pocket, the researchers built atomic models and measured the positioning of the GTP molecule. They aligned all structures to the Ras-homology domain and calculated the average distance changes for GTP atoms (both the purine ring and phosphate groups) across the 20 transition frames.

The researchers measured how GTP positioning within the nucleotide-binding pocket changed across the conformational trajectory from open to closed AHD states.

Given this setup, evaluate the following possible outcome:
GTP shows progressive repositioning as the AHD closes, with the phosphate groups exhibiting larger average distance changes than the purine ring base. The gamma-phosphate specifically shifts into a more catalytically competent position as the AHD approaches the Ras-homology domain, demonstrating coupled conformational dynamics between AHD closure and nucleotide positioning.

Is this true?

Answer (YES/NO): NO